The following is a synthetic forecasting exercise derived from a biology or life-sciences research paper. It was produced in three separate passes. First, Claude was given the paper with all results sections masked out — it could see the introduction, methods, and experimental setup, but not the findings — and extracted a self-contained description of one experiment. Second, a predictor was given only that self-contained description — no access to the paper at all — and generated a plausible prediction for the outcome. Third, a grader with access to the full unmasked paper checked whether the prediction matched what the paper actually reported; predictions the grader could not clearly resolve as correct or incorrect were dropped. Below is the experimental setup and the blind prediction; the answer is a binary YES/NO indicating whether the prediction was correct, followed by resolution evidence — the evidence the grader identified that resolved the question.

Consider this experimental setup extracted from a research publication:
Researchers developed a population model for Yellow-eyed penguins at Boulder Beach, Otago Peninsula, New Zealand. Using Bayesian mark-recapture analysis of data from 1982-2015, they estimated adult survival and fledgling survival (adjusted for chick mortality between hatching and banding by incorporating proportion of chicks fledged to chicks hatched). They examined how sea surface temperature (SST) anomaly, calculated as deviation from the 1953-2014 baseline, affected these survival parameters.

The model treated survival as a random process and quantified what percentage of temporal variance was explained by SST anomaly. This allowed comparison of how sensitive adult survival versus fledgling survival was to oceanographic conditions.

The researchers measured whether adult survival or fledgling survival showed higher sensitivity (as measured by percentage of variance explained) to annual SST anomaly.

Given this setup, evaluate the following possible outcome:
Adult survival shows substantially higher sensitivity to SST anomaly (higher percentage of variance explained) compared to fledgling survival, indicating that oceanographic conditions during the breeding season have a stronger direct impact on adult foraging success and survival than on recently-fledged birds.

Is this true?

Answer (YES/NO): YES